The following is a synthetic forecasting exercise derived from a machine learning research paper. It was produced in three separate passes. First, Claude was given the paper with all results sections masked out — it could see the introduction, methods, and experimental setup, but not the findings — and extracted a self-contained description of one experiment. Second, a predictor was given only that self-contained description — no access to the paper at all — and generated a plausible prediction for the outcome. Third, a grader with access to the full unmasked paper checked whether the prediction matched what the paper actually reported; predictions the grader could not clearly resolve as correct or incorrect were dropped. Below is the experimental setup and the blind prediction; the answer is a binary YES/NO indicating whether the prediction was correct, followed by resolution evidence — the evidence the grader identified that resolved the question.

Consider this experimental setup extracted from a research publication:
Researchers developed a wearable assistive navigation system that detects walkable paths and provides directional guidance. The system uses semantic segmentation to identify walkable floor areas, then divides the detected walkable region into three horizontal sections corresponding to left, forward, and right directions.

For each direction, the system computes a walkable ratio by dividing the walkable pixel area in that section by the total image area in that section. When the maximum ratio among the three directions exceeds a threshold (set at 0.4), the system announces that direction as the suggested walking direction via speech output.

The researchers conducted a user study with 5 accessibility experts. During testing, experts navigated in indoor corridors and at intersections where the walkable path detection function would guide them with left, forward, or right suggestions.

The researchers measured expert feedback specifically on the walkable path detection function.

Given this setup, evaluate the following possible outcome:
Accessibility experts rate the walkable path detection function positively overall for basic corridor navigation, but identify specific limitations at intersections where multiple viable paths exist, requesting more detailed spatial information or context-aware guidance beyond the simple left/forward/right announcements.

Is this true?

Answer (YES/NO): NO